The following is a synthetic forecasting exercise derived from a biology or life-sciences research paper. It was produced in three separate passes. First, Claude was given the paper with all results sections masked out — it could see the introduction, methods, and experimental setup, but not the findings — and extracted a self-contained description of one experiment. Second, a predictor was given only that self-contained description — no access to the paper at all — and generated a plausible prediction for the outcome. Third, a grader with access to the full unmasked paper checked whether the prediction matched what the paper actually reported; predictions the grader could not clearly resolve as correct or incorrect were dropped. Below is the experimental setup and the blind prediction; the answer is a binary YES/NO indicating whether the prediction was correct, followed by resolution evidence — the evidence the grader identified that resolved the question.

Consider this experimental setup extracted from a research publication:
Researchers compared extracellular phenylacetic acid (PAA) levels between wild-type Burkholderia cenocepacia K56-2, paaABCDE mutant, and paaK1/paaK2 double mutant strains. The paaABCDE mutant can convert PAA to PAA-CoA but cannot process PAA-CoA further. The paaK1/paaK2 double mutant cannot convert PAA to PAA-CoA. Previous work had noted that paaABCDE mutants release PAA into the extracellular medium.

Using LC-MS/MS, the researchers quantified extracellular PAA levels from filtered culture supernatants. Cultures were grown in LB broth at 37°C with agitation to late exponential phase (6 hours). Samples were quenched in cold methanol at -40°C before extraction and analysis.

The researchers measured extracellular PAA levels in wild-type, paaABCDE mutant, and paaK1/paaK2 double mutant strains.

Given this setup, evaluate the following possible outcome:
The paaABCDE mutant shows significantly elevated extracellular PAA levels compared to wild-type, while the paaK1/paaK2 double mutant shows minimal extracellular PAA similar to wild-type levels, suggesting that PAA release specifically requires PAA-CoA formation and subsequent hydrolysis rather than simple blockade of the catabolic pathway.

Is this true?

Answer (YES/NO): NO